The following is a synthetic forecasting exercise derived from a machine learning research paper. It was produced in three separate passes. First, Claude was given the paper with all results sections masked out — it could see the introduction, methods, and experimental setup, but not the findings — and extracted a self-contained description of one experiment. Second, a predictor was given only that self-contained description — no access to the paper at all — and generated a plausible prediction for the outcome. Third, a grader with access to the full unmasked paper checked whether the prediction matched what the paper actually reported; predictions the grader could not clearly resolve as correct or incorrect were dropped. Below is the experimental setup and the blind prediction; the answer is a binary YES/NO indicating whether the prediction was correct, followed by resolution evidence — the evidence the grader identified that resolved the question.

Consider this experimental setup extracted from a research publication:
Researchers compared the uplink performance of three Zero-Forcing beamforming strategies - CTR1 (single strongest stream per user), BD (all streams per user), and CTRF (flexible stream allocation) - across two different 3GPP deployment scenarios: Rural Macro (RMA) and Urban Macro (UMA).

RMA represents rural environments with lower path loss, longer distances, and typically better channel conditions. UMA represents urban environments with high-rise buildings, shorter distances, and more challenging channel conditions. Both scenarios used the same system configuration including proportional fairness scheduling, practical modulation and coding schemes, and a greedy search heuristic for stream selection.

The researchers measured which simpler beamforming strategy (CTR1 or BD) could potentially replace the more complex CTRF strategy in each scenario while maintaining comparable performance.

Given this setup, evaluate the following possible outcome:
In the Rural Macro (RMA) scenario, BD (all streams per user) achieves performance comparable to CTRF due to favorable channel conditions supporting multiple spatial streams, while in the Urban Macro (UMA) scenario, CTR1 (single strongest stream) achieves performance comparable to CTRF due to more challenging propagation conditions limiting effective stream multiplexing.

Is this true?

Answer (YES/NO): NO